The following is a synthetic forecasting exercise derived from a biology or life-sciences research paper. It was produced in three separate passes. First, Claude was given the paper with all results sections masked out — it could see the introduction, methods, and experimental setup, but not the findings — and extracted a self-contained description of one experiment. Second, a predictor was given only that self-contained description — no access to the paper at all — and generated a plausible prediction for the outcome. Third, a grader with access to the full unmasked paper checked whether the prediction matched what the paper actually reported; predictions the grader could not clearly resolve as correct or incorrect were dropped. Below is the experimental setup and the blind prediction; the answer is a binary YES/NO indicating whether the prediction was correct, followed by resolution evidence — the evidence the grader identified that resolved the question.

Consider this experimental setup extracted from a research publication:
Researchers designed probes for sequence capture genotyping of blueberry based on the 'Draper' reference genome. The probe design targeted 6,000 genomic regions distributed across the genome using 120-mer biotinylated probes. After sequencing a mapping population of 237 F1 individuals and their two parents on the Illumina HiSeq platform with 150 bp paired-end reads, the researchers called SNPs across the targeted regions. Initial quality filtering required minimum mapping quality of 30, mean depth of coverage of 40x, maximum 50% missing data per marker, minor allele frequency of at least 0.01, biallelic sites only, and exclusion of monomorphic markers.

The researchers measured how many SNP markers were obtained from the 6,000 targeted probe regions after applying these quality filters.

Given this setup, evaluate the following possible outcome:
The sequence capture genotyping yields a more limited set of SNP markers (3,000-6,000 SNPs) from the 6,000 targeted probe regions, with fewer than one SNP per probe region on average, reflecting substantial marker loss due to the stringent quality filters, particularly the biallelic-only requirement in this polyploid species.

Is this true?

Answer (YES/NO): NO